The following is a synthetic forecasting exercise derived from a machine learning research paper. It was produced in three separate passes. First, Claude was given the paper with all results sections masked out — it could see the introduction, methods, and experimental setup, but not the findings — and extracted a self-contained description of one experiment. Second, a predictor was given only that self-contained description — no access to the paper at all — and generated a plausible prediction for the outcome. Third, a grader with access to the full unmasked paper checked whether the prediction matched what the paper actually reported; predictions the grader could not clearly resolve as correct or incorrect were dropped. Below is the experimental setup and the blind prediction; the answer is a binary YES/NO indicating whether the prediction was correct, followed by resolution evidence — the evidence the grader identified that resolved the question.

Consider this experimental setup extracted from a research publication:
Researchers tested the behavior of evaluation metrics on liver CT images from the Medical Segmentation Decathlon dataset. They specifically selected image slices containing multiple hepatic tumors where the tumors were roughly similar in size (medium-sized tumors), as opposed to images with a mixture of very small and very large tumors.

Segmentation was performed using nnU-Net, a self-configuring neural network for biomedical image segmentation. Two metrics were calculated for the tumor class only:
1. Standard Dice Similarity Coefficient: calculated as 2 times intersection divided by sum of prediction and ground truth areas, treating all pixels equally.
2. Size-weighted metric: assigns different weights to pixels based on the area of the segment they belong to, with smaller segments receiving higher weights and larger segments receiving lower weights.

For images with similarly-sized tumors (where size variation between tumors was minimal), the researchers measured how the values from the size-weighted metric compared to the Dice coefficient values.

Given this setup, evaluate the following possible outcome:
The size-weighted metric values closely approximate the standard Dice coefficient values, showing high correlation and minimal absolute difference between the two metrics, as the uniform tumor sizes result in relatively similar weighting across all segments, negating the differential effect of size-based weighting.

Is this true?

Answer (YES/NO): YES